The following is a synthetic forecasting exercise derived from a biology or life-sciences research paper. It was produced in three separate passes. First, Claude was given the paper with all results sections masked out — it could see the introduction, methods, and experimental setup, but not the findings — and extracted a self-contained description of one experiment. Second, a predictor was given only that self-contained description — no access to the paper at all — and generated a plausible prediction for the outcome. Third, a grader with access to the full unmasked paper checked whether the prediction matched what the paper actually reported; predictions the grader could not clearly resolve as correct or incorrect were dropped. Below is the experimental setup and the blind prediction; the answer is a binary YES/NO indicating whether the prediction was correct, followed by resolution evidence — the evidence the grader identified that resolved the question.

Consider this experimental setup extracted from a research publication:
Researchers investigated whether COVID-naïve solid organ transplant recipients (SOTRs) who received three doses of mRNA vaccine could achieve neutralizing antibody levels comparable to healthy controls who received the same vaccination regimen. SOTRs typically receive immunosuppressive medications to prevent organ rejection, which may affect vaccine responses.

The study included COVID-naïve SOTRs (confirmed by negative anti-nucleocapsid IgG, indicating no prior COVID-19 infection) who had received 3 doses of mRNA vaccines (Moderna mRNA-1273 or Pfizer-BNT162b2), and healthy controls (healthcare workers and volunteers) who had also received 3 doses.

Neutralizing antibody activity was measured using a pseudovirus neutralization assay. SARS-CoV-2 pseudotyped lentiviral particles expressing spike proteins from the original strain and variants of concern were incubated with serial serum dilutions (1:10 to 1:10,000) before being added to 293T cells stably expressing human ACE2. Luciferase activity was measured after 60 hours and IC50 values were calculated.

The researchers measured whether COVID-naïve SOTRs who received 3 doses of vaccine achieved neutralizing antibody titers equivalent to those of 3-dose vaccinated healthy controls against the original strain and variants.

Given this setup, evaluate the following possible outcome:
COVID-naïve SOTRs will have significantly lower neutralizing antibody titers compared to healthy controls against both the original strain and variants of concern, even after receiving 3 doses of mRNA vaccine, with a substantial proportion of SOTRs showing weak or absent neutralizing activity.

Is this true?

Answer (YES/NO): YES